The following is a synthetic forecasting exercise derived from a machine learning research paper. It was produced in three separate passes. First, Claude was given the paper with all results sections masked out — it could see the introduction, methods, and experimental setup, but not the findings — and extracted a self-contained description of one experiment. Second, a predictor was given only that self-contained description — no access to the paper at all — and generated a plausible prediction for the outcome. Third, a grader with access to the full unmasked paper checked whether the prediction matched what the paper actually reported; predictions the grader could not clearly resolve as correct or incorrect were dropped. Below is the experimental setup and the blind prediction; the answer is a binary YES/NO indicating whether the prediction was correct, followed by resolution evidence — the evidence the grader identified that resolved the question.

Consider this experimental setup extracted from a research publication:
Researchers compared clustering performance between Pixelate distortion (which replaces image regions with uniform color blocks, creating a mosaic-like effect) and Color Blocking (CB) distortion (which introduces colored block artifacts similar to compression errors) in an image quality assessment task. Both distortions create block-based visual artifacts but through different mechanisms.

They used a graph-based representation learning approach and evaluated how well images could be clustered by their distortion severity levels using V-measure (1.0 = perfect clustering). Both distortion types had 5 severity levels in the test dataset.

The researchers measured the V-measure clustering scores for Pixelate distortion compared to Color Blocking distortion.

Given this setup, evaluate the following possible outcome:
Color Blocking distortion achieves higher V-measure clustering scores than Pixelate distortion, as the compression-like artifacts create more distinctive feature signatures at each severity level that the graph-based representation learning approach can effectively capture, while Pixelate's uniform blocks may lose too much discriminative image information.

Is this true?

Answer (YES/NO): NO